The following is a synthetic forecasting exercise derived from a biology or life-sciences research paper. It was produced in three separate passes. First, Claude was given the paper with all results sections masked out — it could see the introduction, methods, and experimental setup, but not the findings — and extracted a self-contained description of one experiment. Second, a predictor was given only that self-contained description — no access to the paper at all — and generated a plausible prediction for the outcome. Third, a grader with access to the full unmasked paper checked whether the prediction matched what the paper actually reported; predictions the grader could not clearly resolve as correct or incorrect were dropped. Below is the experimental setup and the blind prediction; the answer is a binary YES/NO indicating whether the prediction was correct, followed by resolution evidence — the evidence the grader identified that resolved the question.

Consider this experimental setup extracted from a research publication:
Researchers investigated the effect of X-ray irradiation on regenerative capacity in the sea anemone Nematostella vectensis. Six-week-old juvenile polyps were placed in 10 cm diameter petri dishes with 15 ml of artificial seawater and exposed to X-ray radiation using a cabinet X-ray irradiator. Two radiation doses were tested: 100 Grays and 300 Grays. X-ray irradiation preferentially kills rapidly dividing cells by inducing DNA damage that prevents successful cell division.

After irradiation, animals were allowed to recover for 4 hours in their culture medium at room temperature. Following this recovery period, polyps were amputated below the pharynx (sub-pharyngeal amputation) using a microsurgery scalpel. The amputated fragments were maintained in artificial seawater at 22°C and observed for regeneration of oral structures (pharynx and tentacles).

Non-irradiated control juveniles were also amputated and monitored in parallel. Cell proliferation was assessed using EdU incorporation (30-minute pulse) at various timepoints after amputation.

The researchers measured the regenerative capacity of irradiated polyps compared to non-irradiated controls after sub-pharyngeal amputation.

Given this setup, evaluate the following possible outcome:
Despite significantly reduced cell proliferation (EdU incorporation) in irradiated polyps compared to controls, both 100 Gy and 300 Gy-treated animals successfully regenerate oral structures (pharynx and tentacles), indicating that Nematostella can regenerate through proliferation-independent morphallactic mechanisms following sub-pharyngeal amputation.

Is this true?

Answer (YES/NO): NO